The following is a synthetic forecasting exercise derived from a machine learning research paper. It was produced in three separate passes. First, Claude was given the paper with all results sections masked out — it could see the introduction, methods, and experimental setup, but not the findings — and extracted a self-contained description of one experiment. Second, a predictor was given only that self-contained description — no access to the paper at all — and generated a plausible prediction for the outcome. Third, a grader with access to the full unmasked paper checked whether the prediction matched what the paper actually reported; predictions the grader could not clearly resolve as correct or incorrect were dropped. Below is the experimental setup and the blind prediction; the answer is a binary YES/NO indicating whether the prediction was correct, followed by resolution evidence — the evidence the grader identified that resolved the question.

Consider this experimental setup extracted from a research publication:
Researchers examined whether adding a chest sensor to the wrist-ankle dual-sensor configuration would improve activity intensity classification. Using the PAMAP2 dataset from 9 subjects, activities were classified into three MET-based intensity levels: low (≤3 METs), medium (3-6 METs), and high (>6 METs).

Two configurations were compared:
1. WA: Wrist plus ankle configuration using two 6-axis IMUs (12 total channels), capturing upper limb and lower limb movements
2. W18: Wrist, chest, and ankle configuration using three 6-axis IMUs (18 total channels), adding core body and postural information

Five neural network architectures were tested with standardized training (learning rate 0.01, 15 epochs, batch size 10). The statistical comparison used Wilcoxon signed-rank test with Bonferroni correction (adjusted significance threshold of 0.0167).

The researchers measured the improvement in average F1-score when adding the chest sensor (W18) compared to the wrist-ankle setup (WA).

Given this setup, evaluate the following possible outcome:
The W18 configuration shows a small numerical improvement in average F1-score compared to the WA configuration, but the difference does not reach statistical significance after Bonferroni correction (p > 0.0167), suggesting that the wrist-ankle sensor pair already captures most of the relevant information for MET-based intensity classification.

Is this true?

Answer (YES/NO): YES